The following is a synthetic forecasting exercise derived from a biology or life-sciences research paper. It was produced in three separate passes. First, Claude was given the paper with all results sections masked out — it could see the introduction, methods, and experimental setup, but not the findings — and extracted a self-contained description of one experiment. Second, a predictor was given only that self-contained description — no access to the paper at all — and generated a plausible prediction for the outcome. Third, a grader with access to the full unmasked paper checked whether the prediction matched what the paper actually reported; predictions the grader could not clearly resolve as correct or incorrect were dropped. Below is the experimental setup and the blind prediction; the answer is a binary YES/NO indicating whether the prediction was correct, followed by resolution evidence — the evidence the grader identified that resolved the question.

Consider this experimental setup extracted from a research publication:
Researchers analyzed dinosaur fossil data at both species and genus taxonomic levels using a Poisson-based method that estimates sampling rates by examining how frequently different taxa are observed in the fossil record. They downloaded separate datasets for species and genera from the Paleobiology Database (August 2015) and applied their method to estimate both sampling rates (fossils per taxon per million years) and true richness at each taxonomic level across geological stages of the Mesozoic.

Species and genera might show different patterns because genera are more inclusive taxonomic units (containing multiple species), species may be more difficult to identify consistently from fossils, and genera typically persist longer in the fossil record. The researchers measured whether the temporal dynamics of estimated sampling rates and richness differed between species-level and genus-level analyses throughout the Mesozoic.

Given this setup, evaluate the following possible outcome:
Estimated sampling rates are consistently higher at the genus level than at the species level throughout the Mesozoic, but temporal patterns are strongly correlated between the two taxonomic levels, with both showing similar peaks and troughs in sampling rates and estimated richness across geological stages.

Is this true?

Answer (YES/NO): YES